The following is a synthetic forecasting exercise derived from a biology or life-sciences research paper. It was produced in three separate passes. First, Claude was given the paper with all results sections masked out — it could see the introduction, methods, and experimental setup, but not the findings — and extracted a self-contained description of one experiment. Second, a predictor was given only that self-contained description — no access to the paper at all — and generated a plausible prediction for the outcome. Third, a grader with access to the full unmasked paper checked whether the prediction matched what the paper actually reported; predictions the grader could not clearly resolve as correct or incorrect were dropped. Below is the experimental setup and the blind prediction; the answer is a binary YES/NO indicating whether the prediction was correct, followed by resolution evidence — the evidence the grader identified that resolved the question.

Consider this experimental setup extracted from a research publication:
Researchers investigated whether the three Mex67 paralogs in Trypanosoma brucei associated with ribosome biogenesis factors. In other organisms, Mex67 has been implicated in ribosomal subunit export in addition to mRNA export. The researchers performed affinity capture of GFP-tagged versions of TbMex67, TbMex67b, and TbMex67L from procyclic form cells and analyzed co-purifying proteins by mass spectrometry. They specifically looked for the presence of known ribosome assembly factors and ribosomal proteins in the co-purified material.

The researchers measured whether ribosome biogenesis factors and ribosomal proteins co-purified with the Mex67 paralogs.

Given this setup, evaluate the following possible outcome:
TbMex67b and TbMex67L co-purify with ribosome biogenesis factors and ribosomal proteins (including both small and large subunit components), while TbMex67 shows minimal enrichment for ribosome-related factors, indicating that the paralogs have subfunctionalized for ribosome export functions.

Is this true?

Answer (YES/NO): NO